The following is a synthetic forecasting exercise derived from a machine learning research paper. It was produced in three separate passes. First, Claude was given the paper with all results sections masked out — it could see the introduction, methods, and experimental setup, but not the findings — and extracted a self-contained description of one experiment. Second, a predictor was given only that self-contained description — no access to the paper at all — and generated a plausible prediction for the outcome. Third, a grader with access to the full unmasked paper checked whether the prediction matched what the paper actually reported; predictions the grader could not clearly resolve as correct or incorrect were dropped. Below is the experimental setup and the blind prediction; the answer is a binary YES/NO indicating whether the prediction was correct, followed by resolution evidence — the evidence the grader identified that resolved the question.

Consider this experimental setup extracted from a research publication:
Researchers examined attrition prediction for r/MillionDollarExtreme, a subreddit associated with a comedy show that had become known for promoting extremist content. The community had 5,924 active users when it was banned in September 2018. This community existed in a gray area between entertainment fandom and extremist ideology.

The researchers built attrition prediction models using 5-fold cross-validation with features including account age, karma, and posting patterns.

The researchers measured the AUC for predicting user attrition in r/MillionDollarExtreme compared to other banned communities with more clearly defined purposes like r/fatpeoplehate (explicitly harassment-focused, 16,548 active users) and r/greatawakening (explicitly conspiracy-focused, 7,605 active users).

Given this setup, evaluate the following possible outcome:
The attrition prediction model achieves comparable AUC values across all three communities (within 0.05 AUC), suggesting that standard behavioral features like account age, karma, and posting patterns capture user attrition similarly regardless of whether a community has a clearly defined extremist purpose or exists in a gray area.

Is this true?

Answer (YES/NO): NO